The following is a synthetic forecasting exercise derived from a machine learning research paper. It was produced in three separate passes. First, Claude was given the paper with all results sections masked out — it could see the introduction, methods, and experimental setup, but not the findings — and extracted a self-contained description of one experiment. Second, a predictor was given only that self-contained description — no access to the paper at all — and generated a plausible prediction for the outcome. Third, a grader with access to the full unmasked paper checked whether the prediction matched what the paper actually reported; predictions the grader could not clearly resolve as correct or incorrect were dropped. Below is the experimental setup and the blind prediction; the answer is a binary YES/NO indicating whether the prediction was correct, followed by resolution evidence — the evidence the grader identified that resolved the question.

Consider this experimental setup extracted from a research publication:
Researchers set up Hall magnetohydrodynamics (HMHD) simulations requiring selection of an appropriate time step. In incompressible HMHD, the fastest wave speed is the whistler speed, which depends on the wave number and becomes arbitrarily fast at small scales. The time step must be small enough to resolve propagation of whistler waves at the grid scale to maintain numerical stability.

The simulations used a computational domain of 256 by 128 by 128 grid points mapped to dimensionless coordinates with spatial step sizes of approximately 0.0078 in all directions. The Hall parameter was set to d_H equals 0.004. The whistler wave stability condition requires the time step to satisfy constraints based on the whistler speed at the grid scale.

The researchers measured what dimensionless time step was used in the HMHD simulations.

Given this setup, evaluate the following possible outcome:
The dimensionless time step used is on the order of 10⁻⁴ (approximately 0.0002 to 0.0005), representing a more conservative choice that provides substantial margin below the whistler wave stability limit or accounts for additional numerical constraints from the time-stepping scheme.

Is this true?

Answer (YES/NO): YES